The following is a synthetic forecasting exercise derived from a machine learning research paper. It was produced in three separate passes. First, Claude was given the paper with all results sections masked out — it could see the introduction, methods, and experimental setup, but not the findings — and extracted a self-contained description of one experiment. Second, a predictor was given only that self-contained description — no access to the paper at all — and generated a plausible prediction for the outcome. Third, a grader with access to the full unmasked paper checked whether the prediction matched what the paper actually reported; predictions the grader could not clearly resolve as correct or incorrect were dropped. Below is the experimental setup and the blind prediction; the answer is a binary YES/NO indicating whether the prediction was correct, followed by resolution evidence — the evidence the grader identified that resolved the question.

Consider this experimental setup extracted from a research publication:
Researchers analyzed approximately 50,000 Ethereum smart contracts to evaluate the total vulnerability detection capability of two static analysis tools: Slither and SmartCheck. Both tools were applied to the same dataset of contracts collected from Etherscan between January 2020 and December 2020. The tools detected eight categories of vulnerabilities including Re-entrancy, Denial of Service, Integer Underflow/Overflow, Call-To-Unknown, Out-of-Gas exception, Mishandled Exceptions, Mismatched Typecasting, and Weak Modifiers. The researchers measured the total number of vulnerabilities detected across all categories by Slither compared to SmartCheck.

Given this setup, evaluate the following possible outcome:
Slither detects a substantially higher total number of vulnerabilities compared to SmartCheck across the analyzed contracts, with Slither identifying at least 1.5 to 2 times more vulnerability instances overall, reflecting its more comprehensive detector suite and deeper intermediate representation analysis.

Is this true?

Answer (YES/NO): NO